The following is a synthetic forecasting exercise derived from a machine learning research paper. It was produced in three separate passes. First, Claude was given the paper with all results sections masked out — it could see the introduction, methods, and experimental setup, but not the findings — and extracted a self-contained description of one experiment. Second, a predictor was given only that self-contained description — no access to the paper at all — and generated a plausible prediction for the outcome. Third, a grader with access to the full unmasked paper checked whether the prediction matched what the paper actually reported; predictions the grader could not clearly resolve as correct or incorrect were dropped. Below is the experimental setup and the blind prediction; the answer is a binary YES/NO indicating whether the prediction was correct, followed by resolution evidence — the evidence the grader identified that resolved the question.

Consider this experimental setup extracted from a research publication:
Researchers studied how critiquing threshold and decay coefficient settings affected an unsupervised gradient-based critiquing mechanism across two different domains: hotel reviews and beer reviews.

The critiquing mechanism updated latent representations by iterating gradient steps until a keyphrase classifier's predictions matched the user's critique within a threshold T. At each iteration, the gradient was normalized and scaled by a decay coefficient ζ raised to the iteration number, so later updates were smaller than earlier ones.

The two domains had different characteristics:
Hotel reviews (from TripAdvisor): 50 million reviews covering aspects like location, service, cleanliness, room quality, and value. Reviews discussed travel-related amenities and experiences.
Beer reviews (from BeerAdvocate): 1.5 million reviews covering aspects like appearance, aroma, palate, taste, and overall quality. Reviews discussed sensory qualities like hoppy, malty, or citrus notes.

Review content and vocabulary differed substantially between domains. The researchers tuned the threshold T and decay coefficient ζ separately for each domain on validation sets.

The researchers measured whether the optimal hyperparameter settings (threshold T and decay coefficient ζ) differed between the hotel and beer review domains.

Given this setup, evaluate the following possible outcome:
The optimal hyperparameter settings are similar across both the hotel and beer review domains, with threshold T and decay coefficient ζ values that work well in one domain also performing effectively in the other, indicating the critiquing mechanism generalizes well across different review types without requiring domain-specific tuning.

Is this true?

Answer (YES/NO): NO